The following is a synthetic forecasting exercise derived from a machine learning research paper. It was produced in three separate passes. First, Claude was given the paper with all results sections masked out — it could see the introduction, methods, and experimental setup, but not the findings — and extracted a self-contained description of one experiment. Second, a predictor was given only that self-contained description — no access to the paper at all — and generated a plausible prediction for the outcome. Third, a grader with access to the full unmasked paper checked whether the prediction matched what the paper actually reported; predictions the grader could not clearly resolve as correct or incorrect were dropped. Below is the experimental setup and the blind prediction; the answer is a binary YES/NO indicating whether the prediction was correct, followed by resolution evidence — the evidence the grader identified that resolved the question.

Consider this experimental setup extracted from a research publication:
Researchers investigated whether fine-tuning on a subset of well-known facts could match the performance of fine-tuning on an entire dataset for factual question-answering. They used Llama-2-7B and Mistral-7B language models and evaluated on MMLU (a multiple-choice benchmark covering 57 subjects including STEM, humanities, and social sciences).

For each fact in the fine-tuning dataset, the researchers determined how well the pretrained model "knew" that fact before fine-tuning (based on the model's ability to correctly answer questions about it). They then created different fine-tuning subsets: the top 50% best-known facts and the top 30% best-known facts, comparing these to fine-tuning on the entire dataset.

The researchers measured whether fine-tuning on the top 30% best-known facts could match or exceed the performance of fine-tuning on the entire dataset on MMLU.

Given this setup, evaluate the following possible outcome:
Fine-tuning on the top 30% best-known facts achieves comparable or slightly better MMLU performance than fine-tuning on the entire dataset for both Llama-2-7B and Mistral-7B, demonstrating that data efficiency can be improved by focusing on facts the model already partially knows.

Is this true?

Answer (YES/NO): YES